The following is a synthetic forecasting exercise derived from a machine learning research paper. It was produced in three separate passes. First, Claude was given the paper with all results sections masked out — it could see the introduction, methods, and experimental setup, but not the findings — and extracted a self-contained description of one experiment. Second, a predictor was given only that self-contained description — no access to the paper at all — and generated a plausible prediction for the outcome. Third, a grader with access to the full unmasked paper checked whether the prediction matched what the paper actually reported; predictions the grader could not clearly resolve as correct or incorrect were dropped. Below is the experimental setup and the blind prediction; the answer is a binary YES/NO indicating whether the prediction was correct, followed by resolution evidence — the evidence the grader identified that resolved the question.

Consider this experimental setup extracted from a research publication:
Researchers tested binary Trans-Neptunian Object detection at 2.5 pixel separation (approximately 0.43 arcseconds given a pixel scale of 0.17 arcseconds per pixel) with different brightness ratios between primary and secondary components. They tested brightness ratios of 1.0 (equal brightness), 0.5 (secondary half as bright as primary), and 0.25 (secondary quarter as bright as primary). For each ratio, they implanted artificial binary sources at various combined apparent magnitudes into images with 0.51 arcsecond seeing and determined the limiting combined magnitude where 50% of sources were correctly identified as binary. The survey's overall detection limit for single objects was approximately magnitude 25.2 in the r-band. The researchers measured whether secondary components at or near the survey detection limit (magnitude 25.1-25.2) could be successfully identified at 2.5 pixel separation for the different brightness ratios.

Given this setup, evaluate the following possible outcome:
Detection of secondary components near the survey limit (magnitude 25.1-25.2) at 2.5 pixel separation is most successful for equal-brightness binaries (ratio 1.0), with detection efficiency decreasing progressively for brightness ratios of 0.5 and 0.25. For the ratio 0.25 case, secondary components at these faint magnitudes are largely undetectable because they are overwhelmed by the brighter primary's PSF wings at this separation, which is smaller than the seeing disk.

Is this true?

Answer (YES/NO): NO